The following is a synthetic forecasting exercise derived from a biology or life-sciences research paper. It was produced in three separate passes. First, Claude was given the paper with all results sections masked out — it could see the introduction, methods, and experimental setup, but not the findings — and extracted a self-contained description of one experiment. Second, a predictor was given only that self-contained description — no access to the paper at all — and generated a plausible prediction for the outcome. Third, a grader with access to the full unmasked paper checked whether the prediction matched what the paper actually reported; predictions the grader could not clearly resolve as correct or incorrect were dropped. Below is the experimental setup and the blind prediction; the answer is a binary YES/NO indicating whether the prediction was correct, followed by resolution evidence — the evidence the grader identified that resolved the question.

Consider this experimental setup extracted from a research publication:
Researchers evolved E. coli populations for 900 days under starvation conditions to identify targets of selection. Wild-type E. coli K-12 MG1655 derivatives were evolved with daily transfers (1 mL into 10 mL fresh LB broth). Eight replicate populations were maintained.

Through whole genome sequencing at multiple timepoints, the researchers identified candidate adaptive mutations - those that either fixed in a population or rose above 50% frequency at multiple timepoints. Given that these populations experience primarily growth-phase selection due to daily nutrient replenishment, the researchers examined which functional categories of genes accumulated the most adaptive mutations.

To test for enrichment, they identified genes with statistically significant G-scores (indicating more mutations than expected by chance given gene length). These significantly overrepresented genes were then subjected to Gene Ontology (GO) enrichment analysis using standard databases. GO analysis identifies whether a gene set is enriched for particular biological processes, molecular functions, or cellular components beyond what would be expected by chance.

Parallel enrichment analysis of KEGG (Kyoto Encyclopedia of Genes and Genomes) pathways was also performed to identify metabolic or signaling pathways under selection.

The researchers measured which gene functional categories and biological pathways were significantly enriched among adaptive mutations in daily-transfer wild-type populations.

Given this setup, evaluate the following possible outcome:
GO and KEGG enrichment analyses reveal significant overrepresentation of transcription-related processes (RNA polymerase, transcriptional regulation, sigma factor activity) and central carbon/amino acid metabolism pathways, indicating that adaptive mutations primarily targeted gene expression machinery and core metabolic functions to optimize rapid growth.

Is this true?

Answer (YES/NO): NO